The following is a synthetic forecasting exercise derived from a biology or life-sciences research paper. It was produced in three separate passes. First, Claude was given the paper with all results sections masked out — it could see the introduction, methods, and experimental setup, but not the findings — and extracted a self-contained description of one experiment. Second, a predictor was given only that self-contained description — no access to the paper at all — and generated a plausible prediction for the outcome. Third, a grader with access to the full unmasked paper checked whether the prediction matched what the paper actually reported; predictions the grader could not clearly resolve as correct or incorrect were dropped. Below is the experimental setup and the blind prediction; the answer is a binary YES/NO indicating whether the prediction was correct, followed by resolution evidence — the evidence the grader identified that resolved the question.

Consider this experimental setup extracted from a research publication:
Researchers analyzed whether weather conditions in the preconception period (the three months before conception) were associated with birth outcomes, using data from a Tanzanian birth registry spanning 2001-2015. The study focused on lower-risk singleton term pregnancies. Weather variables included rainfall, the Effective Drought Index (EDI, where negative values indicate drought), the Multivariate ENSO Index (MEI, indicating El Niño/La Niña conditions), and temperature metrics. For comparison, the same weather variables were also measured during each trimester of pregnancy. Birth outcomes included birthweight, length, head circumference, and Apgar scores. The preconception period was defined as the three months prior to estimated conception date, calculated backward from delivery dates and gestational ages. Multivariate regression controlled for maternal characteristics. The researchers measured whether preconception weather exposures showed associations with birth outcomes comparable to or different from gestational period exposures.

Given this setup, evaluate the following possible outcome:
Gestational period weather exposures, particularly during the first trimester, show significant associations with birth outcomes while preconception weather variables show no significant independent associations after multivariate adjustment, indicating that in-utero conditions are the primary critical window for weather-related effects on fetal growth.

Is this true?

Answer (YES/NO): NO